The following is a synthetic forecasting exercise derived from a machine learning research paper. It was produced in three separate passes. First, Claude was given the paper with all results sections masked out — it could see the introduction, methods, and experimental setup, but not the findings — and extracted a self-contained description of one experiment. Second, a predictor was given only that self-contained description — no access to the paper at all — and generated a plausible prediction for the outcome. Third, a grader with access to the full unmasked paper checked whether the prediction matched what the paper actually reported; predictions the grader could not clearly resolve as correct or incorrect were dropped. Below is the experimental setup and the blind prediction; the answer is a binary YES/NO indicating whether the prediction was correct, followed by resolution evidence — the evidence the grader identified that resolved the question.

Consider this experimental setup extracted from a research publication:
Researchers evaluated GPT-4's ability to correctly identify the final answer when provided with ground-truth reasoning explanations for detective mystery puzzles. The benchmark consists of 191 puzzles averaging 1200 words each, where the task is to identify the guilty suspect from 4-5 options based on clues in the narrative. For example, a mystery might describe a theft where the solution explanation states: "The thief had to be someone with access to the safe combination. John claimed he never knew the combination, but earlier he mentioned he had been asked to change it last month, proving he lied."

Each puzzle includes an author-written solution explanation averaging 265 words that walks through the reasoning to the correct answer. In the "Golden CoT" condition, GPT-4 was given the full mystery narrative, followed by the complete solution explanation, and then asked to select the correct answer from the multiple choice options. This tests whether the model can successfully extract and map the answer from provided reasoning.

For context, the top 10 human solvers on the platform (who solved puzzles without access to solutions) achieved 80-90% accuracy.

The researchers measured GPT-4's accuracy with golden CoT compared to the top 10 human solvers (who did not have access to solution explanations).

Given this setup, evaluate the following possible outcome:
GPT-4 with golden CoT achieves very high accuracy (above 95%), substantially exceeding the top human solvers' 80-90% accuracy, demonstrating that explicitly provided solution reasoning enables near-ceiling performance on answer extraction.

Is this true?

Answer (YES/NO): NO